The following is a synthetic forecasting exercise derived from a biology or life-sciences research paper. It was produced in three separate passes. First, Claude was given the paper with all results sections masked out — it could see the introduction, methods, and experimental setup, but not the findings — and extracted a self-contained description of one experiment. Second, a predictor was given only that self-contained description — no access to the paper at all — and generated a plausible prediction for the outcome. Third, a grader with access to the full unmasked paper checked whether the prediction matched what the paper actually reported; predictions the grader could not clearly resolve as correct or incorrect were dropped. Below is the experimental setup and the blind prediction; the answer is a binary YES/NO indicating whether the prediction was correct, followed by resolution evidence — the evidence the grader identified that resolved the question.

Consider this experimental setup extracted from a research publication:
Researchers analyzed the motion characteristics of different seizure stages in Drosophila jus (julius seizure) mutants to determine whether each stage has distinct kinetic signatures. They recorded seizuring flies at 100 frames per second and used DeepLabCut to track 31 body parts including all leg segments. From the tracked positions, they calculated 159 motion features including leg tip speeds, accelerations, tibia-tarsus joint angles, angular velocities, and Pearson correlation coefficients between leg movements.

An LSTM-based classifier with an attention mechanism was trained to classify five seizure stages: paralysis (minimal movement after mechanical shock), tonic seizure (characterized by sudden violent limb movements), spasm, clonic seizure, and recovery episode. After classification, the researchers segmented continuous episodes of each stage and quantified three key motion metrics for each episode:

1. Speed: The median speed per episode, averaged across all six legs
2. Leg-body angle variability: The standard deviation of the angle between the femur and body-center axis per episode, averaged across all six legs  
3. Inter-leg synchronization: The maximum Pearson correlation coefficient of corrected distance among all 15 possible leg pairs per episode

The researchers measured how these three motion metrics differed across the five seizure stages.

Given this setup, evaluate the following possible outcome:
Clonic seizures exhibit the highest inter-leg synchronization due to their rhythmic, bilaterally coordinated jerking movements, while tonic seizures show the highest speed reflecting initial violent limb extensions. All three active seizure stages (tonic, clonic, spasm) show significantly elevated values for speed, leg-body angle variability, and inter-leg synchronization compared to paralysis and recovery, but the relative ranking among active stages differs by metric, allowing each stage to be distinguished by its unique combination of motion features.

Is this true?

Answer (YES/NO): NO